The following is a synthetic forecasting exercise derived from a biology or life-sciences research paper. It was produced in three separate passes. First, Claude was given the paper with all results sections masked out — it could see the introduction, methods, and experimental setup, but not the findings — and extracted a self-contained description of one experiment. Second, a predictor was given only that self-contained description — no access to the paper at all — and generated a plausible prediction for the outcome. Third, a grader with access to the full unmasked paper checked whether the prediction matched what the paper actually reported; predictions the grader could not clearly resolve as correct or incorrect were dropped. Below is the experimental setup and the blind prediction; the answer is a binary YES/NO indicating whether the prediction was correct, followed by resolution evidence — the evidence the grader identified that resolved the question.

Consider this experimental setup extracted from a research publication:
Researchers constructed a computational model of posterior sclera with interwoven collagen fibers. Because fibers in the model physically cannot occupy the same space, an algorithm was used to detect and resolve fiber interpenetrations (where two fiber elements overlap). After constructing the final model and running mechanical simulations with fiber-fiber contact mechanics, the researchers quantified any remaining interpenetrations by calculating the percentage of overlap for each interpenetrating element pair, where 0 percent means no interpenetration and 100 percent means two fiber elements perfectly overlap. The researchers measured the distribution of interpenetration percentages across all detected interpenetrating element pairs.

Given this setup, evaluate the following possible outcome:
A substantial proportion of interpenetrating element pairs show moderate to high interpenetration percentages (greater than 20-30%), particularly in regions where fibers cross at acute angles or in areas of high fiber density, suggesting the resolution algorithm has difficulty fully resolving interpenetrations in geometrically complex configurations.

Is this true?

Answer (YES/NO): NO